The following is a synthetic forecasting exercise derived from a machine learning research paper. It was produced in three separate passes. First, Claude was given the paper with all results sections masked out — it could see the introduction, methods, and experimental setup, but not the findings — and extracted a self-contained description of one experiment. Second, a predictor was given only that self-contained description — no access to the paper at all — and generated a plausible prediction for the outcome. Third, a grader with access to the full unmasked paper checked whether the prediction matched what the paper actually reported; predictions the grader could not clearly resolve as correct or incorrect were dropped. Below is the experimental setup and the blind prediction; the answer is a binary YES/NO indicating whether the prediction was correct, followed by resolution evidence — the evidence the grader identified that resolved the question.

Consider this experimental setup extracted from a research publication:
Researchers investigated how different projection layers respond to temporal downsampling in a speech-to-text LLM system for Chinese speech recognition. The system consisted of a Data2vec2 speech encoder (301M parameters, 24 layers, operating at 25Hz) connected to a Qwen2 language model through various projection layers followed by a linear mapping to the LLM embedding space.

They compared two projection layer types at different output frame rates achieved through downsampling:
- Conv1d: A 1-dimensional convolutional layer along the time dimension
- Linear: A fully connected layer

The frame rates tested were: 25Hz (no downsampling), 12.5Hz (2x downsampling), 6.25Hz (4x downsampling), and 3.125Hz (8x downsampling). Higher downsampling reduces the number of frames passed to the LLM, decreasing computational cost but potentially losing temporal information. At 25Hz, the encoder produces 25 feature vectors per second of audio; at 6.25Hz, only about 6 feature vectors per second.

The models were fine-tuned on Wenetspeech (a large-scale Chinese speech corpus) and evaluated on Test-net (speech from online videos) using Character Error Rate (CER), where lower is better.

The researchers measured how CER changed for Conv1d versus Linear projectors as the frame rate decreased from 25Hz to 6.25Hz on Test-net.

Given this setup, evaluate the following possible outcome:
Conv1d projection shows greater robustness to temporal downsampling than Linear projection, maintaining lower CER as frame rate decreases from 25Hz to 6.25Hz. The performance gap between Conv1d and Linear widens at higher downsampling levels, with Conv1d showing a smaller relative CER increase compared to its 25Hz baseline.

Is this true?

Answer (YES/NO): NO